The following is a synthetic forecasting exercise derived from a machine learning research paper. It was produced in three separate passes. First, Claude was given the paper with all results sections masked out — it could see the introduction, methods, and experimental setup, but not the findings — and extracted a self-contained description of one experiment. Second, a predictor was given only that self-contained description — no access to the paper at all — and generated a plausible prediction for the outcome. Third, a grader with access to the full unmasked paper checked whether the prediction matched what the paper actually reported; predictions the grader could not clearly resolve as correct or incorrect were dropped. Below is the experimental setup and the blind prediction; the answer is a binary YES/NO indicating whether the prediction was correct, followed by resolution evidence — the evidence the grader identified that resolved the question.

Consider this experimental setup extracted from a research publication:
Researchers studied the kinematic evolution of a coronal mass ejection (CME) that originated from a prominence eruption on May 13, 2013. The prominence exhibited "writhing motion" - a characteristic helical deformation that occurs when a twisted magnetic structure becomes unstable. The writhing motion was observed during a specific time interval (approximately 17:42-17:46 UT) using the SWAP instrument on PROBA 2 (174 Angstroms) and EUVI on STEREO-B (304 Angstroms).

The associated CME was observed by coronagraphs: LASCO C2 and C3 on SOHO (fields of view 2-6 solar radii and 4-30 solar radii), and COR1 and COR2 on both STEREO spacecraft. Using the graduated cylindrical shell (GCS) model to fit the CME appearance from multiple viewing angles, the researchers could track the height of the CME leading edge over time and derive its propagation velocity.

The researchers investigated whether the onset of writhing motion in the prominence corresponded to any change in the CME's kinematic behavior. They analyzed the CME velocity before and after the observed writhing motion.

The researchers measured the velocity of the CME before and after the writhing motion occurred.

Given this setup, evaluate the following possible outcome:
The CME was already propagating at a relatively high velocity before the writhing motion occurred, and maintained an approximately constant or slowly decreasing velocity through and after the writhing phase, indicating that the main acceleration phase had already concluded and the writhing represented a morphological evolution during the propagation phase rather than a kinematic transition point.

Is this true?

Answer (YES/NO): NO